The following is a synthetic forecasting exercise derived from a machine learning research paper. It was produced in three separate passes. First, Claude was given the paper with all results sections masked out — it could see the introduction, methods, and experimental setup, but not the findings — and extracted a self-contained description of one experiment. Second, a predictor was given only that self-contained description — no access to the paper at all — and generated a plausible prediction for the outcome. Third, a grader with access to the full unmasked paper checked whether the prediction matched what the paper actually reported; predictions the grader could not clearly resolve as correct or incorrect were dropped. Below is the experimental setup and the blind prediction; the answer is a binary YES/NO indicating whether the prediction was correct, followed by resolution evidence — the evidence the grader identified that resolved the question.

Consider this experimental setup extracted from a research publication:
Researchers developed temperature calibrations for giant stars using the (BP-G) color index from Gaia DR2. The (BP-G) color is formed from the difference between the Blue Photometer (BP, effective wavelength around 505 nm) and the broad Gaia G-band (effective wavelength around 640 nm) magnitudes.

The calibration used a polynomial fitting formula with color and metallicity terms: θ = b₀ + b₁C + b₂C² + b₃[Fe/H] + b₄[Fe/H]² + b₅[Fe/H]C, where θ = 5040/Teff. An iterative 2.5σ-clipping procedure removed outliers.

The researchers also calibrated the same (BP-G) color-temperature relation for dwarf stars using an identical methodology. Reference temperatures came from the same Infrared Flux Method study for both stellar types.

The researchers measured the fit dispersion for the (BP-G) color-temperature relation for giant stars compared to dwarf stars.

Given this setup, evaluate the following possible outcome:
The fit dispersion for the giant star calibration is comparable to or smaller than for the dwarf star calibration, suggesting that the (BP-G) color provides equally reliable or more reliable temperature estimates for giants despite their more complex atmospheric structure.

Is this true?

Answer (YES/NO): NO